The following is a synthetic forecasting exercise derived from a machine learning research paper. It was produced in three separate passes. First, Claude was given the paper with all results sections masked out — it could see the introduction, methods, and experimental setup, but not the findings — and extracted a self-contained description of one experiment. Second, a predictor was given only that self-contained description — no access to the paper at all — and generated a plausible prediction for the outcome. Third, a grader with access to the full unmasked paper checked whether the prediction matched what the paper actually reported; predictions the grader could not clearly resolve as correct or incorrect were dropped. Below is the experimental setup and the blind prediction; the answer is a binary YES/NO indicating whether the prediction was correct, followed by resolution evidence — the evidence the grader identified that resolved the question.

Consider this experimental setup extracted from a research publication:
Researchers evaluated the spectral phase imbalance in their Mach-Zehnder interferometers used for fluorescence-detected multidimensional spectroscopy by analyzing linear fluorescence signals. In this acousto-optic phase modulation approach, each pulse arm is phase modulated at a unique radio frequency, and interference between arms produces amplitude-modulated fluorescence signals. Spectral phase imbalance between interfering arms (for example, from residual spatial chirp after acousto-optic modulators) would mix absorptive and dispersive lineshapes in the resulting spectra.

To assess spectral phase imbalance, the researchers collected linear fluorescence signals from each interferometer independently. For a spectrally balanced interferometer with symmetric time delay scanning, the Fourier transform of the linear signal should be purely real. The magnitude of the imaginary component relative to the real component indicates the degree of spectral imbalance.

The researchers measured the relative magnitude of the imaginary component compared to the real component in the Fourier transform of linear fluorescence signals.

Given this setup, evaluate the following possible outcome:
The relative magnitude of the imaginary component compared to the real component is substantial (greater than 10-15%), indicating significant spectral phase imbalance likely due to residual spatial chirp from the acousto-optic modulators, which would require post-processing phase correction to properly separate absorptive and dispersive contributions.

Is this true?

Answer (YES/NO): NO